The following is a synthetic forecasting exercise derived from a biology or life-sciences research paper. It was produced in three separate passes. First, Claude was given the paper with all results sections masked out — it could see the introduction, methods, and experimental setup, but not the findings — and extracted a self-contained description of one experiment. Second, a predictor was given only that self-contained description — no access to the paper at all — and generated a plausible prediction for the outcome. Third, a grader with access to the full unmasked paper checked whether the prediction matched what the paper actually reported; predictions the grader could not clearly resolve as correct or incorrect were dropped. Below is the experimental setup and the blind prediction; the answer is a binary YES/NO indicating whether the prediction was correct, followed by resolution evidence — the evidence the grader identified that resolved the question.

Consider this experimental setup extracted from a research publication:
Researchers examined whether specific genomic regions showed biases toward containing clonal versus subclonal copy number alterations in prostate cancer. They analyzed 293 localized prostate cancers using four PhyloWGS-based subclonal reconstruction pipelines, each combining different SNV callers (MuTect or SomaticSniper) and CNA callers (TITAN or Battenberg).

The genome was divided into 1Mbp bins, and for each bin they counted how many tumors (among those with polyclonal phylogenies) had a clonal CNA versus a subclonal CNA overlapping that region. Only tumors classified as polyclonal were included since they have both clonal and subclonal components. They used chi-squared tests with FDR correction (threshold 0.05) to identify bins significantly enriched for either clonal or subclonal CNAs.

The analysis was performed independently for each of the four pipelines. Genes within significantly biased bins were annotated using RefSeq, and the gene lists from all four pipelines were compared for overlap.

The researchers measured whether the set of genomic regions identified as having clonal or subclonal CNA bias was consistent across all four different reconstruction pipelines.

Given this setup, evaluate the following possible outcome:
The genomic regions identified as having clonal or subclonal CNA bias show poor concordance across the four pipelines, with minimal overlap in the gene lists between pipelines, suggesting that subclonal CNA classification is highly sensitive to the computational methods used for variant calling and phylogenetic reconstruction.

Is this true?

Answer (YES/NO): YES